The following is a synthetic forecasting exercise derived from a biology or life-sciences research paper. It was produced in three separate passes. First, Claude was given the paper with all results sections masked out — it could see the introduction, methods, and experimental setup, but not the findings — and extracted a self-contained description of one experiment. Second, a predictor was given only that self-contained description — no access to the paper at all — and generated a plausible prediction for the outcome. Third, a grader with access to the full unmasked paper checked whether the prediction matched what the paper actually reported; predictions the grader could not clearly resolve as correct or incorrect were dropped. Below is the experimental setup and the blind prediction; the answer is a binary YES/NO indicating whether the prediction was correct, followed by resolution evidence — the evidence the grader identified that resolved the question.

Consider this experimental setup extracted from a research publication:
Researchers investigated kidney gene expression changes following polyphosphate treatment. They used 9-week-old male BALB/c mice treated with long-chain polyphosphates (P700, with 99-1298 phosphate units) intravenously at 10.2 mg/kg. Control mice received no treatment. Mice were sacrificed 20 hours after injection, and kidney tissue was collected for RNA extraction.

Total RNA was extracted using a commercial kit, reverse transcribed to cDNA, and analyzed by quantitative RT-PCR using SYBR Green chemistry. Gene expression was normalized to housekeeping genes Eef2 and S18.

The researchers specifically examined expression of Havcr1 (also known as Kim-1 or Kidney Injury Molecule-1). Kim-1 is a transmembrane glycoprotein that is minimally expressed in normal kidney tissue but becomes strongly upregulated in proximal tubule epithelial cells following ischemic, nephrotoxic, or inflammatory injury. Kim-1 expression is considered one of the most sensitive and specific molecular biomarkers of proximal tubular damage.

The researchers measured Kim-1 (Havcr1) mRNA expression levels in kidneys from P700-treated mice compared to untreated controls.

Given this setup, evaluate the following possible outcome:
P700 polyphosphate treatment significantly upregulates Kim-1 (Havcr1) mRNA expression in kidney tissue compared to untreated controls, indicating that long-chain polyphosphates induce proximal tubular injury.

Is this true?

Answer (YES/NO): YES